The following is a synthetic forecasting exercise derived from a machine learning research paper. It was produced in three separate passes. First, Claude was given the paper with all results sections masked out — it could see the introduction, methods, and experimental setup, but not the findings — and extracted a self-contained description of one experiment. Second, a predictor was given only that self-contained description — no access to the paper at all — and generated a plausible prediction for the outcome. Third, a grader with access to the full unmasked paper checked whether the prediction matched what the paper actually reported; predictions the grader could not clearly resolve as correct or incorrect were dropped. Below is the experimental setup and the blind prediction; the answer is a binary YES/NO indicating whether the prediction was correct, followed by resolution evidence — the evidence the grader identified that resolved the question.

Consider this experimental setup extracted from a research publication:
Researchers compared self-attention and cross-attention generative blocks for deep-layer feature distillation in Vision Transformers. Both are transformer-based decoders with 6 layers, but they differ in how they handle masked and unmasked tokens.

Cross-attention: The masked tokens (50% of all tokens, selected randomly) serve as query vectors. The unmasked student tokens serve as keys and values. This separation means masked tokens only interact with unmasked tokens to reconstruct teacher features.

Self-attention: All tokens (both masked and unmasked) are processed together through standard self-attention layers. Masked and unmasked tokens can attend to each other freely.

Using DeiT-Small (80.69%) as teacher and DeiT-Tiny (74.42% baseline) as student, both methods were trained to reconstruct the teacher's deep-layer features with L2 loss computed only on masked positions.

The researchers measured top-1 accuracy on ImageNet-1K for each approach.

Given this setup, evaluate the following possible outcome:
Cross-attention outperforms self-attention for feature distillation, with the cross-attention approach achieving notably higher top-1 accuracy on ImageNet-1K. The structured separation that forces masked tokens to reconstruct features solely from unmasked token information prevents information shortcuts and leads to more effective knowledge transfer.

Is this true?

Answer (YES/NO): NO